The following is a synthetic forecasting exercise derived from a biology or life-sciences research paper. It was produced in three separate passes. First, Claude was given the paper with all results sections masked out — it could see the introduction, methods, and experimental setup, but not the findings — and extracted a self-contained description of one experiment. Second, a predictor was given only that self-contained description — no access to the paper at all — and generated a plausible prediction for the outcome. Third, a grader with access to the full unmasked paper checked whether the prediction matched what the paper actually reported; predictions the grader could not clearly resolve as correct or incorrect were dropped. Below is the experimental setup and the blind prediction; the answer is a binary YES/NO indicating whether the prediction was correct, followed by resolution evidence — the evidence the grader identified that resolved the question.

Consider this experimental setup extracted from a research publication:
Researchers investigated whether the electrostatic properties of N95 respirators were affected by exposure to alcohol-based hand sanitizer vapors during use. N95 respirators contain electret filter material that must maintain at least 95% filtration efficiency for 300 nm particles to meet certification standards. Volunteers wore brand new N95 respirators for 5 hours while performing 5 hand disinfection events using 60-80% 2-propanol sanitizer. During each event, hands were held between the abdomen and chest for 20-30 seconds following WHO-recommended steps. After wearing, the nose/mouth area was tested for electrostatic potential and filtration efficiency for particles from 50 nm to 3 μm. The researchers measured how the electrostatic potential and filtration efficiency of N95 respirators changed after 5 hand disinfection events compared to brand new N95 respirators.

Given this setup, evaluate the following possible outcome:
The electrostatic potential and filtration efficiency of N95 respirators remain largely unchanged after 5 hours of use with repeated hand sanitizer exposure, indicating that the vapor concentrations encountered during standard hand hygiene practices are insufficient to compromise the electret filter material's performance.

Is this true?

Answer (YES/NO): YES